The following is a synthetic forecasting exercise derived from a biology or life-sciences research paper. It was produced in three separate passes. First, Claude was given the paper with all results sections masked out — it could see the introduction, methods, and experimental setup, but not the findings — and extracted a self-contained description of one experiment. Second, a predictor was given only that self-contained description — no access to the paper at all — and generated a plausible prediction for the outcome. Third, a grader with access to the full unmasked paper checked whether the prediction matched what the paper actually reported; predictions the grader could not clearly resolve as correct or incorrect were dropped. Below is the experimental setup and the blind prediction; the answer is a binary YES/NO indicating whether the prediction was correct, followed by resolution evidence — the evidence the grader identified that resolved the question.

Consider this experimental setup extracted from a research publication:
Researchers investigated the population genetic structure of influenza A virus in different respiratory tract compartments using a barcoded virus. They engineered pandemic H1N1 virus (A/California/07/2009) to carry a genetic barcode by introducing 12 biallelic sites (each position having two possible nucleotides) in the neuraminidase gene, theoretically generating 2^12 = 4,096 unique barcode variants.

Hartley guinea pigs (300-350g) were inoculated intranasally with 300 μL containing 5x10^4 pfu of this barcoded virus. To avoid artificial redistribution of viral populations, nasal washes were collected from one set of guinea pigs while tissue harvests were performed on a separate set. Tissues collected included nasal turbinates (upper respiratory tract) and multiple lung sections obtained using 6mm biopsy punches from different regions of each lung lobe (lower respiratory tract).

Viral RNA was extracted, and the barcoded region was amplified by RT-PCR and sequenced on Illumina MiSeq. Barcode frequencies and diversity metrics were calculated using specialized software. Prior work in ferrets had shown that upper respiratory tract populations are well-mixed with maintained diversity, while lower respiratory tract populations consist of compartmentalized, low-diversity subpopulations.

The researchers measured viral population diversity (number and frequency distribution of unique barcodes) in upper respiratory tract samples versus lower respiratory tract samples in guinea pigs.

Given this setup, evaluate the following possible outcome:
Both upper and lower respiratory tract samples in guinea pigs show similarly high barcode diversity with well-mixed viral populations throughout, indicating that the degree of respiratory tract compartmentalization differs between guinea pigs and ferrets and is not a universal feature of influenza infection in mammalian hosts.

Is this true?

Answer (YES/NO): NO